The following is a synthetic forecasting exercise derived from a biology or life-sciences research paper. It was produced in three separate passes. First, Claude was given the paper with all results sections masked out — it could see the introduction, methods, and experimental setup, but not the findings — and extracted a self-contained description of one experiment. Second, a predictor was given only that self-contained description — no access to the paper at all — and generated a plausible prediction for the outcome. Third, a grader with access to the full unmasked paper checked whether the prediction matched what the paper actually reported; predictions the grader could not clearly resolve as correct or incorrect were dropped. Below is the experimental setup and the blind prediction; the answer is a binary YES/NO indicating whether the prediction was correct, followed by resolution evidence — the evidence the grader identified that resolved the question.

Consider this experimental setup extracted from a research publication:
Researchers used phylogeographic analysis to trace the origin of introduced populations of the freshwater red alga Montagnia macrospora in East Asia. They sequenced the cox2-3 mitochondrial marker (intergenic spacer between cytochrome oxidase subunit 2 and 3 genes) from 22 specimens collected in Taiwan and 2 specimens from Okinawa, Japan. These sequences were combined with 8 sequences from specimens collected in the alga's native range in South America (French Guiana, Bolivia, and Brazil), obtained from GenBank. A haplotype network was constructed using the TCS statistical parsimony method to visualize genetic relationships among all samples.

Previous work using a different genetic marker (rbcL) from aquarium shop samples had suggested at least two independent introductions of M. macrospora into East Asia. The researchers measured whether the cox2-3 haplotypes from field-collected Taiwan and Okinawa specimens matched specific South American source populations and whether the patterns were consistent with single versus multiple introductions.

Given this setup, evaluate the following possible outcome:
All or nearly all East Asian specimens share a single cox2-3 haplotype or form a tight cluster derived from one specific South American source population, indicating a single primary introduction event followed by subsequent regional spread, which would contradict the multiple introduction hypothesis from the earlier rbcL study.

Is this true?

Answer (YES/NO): NO